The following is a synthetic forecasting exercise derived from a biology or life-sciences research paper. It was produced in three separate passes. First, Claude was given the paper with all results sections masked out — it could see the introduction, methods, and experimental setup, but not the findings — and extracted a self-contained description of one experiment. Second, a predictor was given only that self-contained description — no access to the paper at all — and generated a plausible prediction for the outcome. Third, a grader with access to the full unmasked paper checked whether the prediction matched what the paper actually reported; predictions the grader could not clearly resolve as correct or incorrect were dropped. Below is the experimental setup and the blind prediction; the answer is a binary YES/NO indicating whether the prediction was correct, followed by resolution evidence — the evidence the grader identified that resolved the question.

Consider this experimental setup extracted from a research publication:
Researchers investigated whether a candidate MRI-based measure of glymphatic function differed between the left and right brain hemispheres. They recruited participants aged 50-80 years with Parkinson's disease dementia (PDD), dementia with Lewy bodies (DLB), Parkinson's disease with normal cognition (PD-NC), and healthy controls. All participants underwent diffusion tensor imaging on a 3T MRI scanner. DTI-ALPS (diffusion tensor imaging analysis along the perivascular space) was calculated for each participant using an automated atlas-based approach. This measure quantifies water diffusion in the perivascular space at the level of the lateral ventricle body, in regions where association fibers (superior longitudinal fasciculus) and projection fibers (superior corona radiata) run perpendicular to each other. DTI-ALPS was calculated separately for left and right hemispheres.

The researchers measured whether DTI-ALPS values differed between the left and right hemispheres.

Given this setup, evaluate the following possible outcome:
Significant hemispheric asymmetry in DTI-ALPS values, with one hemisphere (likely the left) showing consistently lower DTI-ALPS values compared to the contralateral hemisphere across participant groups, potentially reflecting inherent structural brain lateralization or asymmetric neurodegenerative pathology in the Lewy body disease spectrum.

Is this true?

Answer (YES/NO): NO